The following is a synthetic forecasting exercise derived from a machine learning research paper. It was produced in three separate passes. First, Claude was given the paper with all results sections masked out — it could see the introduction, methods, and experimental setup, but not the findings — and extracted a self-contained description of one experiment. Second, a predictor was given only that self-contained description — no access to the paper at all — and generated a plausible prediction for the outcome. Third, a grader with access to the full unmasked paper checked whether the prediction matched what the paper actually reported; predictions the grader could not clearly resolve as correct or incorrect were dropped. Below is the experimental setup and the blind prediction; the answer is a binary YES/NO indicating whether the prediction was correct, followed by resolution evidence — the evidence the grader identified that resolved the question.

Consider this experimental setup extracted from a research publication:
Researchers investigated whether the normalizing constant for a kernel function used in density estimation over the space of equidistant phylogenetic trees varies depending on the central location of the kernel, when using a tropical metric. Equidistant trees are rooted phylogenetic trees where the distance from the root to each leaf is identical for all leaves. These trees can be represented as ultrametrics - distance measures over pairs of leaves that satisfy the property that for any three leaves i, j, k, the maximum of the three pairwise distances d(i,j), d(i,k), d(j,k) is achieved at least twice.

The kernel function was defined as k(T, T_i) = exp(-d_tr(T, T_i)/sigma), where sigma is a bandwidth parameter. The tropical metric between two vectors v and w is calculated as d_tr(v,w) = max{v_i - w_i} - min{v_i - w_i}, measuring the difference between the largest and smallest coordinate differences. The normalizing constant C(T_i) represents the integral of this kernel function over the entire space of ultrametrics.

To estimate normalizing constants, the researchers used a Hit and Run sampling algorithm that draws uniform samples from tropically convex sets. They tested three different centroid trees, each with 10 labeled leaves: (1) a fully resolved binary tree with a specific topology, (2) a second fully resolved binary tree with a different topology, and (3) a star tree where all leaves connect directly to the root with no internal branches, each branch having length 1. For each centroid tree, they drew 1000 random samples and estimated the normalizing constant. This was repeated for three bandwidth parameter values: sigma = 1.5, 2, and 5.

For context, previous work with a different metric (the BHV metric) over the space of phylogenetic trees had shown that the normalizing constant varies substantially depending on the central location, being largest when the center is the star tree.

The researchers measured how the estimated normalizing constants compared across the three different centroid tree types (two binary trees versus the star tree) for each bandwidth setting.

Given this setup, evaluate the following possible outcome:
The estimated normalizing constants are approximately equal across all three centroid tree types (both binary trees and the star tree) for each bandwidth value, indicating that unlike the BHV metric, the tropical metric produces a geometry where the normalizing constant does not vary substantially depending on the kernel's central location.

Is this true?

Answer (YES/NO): YES